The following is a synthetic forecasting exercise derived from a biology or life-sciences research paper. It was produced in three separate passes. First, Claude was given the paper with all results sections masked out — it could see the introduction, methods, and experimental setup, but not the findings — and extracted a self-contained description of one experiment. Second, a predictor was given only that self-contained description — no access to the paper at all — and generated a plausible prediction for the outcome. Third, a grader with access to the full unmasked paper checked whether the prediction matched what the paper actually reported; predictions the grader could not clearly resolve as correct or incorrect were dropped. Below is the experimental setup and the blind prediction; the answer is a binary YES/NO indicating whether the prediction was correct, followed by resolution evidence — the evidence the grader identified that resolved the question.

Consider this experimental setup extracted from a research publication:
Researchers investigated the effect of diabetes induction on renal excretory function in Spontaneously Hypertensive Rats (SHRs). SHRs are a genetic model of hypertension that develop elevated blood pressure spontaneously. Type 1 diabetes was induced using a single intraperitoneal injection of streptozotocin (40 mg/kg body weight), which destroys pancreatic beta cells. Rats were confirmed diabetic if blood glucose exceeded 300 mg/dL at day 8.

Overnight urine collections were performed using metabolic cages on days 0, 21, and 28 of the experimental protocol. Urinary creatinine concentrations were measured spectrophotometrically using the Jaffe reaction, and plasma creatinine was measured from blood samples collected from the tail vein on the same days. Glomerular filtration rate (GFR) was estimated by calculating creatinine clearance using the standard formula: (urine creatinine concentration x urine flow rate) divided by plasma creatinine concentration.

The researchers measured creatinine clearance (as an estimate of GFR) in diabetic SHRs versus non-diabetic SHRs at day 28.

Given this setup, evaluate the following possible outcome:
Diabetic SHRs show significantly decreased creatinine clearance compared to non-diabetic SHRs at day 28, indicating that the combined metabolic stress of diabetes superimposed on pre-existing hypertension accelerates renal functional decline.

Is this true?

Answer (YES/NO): NO